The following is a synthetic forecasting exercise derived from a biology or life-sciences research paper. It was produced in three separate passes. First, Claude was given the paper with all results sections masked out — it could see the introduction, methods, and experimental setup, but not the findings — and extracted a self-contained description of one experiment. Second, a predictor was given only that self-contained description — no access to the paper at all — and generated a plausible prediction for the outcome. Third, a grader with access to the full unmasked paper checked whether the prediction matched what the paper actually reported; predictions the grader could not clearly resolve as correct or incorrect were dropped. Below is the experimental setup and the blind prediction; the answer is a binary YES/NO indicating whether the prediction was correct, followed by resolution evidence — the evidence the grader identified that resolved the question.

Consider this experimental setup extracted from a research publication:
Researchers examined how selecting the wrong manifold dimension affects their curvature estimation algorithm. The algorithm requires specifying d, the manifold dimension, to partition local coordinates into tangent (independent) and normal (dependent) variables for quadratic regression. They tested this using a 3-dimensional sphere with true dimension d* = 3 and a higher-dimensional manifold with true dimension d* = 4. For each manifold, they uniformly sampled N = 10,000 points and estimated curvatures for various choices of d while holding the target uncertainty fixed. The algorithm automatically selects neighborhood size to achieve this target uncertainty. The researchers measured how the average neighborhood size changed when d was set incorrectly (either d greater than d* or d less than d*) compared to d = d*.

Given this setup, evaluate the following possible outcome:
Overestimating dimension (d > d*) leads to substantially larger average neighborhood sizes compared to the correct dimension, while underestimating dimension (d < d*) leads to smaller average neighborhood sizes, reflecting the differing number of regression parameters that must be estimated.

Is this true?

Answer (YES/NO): NO